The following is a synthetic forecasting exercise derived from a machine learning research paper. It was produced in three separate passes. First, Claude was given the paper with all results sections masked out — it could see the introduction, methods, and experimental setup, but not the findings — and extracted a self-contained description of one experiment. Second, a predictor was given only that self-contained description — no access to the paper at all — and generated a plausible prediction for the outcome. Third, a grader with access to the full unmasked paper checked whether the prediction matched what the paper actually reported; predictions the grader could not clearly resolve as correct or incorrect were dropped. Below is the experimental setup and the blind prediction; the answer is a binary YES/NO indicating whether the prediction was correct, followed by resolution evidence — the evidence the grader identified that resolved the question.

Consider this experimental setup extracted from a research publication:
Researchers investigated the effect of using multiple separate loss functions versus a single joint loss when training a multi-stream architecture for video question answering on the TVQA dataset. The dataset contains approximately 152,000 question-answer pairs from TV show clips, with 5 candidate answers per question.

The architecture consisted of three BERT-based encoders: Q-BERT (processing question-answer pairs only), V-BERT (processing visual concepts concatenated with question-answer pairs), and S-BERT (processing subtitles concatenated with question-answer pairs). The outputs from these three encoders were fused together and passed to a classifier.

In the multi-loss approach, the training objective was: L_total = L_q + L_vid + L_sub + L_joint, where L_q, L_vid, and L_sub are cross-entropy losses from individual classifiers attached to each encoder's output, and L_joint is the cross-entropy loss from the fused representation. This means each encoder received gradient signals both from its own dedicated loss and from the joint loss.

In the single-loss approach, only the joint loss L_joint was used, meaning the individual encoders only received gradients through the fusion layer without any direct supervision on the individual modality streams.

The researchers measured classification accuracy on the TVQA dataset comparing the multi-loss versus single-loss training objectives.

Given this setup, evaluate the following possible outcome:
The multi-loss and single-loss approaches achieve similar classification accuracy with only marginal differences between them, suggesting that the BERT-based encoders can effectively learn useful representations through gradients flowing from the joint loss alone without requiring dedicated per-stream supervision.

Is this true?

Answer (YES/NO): NO